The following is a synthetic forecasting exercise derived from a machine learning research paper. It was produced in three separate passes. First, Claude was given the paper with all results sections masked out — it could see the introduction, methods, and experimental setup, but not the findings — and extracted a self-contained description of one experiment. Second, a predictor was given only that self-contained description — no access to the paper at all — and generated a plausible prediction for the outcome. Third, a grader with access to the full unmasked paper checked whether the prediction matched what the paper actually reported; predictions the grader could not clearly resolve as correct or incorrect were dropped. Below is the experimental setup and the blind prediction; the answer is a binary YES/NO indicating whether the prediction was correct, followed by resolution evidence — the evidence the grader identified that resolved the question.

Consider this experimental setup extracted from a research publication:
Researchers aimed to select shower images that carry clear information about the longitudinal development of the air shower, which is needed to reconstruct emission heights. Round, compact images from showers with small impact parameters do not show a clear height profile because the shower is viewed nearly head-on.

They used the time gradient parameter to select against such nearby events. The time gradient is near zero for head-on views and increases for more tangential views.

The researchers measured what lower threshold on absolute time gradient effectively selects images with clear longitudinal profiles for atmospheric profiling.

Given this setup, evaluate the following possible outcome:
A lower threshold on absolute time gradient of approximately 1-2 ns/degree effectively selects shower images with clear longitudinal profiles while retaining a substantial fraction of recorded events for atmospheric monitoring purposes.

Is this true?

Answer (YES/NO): NO